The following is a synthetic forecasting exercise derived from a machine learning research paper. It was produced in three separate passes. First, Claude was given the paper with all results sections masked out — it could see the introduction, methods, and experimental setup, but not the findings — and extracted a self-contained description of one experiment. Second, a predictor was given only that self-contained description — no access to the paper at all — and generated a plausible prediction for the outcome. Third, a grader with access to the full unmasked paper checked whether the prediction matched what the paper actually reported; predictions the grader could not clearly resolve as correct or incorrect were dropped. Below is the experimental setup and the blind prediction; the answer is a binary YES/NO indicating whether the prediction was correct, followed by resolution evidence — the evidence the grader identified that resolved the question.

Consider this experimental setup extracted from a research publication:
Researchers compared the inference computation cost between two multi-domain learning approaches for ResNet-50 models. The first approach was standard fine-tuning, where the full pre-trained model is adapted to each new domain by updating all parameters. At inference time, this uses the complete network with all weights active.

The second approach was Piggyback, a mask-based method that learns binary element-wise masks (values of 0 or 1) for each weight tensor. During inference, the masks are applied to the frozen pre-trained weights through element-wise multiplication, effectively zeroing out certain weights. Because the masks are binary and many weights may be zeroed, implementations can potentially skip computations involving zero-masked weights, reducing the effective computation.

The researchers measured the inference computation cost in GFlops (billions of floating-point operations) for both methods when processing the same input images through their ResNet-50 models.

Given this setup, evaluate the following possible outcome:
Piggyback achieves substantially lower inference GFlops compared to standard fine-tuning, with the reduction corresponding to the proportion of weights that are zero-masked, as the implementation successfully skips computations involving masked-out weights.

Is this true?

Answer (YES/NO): NO